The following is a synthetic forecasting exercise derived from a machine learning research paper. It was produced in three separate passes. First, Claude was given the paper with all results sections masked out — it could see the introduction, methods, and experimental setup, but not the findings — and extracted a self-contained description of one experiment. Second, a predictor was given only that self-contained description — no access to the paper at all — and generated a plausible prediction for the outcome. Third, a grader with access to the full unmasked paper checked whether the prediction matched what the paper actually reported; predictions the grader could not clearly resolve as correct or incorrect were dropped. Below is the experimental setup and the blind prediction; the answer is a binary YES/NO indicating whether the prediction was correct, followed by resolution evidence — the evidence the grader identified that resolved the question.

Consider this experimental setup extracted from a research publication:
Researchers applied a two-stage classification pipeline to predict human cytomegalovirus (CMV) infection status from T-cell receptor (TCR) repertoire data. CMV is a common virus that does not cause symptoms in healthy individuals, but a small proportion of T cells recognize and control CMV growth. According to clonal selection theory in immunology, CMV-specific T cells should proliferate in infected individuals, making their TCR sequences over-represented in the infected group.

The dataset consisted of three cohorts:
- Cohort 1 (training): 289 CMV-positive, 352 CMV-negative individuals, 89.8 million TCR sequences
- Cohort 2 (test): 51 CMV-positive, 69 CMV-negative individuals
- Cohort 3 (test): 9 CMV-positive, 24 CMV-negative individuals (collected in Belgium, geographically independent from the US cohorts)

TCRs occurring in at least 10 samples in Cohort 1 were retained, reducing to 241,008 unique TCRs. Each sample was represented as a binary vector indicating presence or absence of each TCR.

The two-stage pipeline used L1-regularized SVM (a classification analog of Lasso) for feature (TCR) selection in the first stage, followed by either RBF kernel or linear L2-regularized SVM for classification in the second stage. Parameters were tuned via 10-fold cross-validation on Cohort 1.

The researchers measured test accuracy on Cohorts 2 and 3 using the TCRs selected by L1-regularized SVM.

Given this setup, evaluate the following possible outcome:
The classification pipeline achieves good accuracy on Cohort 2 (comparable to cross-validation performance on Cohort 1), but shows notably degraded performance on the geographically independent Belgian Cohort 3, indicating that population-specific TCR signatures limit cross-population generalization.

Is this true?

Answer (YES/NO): NO